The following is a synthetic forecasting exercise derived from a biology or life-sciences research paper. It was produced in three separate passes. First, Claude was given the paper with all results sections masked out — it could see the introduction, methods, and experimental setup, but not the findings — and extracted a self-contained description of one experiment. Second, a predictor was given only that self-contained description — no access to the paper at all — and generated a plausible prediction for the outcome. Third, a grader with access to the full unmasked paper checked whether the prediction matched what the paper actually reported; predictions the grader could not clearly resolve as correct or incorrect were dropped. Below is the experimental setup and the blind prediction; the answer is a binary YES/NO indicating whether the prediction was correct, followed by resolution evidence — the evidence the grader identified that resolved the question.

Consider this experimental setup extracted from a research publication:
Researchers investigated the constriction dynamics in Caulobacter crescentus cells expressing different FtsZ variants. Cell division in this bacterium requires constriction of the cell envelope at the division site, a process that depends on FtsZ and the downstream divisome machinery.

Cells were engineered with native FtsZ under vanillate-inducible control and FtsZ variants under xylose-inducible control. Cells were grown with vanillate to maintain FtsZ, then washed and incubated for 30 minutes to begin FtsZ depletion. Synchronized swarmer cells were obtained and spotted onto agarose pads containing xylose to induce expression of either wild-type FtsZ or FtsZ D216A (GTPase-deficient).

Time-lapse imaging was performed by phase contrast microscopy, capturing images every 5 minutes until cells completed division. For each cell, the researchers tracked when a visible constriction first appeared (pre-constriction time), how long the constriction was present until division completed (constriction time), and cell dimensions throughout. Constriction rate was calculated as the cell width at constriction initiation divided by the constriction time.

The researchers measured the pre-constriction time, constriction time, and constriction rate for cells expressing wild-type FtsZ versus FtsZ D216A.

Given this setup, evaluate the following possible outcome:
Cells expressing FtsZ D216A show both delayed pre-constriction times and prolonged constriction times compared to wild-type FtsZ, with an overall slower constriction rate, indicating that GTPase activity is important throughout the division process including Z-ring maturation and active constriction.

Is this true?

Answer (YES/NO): NO